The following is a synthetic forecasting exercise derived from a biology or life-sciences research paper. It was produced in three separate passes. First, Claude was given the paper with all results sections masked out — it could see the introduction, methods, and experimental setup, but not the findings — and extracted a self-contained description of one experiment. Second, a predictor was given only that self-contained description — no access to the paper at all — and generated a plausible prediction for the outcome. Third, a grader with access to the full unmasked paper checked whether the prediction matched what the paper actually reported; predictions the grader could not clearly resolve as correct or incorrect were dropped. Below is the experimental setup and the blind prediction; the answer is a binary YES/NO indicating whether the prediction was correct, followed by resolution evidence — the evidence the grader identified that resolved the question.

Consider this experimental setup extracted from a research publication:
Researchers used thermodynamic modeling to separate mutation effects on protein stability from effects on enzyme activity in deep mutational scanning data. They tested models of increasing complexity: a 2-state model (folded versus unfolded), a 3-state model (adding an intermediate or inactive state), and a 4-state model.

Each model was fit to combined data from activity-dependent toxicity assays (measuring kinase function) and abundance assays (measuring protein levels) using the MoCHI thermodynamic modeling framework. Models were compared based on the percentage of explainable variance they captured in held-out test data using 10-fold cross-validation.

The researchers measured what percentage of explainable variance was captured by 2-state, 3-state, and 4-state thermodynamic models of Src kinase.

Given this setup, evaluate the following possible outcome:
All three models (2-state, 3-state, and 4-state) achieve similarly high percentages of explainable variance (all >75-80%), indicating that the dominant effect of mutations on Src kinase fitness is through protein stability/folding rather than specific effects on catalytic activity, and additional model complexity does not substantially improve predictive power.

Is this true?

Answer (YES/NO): NO